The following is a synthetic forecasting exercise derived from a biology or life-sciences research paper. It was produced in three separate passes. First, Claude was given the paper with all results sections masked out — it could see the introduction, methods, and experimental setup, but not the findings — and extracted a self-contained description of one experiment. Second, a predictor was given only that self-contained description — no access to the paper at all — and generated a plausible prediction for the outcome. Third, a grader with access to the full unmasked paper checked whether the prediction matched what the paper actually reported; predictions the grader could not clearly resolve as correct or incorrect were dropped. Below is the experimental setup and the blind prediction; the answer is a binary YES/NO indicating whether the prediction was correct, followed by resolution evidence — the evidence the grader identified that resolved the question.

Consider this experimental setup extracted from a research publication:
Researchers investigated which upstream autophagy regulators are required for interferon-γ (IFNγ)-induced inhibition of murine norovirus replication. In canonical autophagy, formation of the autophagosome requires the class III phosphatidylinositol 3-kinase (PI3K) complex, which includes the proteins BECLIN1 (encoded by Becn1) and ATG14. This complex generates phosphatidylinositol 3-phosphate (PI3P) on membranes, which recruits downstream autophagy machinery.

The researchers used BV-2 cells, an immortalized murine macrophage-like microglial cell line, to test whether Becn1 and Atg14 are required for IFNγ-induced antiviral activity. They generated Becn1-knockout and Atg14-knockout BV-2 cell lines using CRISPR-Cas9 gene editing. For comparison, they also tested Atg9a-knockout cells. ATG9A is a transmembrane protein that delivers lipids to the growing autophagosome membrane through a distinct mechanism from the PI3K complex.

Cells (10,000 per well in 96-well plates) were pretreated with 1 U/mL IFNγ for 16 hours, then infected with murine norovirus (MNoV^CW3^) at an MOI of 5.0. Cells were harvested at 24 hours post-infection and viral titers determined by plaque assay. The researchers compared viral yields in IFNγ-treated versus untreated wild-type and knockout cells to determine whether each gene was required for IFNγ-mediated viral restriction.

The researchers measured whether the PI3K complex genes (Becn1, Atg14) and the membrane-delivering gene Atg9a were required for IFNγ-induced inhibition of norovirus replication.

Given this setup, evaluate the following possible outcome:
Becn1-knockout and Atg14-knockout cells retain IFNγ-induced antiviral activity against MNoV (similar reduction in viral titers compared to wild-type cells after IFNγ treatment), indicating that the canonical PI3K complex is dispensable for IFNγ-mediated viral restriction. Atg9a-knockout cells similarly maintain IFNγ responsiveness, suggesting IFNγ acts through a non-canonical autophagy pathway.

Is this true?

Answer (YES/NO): NO